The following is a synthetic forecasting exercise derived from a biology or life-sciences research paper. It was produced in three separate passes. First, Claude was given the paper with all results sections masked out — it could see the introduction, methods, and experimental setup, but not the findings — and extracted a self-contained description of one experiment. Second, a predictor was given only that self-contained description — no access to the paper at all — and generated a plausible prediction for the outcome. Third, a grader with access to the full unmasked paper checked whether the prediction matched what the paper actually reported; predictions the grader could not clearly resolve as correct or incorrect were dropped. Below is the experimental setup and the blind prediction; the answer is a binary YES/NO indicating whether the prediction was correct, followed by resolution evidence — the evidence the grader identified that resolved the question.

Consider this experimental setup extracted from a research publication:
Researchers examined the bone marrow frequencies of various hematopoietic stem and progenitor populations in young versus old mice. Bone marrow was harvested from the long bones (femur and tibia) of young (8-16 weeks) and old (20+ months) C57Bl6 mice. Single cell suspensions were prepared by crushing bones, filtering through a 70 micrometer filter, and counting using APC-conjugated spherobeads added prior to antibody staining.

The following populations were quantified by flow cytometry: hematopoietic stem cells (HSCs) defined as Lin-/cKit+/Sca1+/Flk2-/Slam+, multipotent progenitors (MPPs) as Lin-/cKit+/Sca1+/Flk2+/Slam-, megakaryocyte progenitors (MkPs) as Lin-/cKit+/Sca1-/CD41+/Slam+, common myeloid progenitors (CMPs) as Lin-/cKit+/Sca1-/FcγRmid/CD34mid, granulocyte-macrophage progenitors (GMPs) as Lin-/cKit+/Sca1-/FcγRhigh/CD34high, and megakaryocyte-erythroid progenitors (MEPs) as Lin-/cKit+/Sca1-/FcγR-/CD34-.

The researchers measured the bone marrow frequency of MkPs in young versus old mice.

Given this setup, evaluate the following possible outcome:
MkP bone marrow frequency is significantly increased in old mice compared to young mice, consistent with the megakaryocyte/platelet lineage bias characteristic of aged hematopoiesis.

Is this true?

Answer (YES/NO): YES